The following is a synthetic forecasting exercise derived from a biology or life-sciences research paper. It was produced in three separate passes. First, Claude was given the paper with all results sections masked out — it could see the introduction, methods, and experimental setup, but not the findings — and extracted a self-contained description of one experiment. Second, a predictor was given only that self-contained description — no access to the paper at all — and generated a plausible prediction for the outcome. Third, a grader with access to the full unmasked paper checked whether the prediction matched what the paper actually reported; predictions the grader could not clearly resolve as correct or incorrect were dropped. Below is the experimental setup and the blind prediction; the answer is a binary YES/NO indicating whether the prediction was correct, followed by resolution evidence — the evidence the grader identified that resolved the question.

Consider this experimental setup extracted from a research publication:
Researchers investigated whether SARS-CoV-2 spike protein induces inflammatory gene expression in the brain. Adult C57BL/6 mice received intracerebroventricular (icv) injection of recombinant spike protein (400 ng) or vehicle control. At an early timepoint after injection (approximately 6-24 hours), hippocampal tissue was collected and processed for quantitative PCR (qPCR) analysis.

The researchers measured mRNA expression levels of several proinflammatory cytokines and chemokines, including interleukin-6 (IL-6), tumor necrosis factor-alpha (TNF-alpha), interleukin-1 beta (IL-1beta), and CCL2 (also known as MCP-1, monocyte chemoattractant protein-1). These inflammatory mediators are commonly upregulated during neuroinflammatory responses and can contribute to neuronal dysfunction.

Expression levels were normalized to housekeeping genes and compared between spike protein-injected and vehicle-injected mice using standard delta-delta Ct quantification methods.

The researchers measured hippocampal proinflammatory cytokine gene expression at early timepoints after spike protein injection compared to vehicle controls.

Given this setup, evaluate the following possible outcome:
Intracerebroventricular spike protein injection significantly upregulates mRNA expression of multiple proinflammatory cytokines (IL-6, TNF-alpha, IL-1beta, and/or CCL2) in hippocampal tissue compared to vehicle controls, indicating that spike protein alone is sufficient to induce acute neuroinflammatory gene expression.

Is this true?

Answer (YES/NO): NO